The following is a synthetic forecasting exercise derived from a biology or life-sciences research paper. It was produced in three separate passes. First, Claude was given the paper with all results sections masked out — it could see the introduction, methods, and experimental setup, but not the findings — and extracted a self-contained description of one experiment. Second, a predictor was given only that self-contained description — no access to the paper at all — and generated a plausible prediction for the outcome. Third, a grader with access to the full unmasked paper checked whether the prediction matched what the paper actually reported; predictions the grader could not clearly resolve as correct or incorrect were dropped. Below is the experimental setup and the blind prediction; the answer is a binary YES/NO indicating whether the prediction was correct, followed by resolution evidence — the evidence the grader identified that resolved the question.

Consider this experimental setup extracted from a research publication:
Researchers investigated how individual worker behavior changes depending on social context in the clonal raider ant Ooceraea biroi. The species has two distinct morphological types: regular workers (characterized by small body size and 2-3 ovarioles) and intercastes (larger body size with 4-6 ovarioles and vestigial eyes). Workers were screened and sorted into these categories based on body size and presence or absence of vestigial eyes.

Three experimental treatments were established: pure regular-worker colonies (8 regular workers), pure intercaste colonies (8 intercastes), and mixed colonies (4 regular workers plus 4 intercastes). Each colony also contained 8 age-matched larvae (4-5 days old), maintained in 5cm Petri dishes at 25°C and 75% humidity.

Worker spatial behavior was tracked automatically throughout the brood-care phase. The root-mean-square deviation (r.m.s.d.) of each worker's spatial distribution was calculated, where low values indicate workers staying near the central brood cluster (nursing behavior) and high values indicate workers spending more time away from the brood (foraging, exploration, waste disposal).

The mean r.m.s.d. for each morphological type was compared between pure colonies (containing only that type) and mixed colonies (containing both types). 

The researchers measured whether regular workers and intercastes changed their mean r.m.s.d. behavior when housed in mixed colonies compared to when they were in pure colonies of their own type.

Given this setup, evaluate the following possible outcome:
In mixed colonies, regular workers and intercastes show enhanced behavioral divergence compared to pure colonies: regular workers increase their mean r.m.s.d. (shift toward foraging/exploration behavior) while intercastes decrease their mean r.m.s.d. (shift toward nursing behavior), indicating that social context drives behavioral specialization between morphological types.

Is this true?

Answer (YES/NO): YES